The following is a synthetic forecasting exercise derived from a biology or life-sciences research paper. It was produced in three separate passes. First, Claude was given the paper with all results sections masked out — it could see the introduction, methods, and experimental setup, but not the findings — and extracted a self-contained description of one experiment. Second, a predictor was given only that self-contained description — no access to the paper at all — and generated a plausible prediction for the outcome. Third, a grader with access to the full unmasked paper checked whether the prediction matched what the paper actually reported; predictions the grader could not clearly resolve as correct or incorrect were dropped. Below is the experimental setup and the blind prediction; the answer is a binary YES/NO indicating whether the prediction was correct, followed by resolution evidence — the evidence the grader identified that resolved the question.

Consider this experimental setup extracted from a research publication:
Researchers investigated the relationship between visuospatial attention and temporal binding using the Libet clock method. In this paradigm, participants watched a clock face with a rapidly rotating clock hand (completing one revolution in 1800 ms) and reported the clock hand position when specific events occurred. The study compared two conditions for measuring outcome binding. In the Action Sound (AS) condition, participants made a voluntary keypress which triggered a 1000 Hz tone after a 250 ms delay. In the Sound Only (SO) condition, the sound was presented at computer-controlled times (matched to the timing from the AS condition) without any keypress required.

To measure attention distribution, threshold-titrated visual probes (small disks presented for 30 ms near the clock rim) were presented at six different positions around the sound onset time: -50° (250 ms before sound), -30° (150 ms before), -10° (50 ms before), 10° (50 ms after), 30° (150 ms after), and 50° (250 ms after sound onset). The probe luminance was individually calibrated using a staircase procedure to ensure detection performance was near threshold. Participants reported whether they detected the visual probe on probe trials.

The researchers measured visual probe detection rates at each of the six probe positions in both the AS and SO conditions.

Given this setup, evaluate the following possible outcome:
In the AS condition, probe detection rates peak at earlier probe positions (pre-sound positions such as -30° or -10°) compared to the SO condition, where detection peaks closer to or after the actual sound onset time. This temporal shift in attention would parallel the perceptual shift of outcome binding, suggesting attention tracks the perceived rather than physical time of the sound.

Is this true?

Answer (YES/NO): YES